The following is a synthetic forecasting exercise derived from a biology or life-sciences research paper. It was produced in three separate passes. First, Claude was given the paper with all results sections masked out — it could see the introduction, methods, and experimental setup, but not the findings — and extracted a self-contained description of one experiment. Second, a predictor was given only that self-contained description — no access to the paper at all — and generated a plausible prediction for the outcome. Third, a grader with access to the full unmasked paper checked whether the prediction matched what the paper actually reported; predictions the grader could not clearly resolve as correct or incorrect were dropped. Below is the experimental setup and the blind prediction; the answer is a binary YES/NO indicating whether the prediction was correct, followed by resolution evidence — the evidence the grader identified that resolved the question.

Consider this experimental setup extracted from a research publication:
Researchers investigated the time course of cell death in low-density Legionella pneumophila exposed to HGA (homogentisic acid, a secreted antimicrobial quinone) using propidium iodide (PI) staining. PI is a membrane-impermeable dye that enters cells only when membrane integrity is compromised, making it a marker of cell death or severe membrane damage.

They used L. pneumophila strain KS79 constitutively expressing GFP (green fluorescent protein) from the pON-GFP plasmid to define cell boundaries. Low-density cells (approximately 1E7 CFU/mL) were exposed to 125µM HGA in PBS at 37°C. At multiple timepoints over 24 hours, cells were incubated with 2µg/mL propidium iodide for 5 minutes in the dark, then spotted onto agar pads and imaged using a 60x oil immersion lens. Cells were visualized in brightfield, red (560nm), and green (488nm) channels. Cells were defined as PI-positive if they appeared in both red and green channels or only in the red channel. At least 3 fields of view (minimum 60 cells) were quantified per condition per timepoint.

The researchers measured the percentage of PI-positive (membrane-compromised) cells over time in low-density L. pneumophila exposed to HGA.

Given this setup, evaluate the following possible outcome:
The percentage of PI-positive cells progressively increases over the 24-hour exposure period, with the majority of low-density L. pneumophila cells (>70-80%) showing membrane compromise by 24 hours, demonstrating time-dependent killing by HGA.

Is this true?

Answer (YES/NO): NO